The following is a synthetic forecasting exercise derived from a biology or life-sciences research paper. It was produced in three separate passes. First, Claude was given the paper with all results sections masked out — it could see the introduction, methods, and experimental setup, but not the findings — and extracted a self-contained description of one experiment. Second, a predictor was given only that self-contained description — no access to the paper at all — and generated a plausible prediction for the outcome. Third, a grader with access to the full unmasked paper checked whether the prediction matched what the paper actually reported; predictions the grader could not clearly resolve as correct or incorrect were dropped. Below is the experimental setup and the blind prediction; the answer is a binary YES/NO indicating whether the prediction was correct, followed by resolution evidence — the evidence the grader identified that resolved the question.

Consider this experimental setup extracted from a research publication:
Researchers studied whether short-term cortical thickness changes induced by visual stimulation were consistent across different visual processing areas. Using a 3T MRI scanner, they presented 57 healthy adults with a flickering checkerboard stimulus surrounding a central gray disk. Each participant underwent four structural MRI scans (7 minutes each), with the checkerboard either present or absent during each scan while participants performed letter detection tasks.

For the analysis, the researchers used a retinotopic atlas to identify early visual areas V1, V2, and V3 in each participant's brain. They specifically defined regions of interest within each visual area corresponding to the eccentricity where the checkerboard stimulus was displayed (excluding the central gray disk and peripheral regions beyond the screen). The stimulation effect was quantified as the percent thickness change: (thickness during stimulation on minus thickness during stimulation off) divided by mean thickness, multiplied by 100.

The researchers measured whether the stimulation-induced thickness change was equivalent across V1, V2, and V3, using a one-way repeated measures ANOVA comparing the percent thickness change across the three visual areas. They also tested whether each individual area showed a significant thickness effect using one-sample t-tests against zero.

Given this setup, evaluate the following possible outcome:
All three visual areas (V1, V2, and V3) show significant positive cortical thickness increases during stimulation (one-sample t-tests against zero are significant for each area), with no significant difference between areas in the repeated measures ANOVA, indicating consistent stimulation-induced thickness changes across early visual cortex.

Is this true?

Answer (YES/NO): NO